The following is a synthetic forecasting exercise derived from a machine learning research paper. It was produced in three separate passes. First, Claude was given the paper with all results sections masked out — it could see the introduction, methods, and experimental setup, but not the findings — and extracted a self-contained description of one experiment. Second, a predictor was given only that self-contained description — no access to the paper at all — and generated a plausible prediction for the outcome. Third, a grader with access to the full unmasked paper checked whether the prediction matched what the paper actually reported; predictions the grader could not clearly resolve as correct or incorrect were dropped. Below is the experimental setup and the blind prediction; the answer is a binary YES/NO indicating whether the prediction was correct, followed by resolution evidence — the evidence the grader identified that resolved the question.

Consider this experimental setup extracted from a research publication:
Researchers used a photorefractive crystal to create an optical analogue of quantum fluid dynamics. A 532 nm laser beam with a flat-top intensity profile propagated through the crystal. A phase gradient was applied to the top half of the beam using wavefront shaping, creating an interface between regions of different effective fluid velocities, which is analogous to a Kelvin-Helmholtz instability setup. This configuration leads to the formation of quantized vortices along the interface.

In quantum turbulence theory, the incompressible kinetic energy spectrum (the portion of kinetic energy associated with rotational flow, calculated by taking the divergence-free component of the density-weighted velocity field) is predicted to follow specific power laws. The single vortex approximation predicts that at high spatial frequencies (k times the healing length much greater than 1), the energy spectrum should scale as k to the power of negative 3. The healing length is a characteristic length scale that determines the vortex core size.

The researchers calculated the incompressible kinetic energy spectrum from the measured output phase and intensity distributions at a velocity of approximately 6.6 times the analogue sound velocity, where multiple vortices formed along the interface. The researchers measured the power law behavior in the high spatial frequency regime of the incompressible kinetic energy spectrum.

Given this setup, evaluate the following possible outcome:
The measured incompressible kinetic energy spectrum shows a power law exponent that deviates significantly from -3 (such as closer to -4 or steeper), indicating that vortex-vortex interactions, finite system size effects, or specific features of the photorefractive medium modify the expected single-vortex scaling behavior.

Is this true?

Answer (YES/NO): NO